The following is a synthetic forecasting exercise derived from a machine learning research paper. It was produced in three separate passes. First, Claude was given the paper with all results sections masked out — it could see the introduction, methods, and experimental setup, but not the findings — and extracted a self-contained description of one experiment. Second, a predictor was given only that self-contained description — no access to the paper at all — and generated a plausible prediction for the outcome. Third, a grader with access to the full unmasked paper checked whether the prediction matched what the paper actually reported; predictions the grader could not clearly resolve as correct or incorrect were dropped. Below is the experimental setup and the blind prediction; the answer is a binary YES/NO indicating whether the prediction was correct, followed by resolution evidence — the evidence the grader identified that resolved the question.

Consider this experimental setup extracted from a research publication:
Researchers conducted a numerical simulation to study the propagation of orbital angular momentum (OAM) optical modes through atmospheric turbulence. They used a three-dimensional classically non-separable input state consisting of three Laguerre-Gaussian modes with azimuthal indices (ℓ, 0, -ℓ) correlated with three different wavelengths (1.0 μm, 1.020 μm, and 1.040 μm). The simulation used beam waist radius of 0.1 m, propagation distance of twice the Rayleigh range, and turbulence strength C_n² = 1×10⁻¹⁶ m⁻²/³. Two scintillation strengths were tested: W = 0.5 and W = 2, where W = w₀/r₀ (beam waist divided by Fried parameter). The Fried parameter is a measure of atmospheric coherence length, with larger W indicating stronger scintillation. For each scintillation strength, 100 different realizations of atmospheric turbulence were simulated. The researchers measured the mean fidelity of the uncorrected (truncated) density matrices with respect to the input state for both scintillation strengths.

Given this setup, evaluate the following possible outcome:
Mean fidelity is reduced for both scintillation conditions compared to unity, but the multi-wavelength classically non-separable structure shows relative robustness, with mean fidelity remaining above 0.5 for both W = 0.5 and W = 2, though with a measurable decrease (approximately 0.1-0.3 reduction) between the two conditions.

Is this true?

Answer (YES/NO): NO